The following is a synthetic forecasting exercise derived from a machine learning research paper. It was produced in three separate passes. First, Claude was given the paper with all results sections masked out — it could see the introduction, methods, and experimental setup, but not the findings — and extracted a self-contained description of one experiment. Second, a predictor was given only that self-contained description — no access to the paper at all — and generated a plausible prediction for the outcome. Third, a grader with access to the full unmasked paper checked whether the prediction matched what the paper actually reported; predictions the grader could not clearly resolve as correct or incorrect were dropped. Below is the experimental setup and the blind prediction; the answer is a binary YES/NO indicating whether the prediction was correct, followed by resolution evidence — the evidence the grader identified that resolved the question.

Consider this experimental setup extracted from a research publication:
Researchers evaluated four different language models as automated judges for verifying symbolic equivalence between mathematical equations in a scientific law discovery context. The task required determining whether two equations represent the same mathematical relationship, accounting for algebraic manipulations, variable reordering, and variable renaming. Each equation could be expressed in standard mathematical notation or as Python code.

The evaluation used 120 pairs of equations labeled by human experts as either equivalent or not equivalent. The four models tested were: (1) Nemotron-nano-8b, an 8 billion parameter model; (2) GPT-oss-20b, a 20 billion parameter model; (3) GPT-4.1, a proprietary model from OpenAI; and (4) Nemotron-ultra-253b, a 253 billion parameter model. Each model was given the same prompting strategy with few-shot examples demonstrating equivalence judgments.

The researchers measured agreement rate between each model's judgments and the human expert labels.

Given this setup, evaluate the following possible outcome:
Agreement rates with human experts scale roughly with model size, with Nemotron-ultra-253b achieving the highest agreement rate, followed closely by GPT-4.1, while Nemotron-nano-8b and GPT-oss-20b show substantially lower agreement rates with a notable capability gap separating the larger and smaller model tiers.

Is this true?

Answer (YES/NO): NO